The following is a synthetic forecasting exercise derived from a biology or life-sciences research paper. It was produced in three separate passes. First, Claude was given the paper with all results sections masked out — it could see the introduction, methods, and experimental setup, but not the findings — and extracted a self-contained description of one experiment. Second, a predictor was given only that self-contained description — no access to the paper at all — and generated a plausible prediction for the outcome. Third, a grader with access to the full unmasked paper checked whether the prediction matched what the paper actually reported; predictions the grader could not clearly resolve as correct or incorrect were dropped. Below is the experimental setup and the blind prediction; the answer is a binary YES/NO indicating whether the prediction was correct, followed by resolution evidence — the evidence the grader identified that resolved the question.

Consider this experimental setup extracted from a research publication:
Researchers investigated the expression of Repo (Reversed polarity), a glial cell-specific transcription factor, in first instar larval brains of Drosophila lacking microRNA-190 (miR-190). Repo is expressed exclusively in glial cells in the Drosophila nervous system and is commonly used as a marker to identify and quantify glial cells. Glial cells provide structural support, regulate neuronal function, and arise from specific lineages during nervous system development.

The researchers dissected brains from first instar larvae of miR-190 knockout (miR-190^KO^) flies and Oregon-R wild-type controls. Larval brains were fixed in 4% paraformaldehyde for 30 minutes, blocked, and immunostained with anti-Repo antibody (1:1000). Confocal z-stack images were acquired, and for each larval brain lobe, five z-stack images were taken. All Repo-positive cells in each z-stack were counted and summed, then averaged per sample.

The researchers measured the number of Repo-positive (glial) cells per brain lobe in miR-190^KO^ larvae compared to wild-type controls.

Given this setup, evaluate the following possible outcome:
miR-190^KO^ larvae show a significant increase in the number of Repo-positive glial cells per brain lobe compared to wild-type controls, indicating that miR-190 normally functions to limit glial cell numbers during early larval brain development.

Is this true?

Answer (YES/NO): YES